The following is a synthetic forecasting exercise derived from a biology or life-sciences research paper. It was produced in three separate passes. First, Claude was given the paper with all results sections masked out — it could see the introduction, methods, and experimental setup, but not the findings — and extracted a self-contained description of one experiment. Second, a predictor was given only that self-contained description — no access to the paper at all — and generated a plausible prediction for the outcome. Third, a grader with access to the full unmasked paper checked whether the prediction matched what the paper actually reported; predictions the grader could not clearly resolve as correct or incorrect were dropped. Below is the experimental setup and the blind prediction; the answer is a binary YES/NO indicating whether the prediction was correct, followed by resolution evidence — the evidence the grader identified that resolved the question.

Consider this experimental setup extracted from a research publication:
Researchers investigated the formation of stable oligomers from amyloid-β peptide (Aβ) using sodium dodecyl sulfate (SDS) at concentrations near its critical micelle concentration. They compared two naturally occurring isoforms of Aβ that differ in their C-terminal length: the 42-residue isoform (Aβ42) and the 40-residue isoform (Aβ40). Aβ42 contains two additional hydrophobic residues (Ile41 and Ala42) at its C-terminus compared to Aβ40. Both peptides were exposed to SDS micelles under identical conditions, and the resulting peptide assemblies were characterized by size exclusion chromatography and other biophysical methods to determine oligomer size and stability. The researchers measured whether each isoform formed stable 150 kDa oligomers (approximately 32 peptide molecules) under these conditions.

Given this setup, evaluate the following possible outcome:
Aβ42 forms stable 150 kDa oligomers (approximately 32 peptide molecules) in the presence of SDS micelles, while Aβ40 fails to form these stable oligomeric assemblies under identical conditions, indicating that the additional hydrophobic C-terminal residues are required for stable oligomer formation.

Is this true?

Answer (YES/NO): YES